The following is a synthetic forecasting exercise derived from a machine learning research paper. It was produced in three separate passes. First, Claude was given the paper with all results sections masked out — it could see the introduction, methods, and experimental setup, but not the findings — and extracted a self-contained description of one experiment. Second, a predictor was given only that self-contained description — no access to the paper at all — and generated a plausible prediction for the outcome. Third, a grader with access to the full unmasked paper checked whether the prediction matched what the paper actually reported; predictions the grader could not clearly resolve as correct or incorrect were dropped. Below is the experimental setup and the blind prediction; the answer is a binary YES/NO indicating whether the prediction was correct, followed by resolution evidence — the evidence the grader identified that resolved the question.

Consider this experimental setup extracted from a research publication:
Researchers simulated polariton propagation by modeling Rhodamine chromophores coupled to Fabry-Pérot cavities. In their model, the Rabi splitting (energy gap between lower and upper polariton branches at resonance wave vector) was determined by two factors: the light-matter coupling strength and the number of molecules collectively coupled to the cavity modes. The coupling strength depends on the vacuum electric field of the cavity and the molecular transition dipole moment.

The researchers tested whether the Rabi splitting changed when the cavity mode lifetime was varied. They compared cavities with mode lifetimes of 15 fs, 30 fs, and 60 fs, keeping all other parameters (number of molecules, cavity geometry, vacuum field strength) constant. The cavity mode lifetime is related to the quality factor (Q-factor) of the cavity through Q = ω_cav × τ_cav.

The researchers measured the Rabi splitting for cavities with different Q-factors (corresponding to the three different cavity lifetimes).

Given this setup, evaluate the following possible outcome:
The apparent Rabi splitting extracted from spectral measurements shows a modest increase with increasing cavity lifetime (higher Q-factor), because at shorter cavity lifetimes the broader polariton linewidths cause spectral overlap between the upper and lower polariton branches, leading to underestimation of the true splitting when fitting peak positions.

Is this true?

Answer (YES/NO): NO